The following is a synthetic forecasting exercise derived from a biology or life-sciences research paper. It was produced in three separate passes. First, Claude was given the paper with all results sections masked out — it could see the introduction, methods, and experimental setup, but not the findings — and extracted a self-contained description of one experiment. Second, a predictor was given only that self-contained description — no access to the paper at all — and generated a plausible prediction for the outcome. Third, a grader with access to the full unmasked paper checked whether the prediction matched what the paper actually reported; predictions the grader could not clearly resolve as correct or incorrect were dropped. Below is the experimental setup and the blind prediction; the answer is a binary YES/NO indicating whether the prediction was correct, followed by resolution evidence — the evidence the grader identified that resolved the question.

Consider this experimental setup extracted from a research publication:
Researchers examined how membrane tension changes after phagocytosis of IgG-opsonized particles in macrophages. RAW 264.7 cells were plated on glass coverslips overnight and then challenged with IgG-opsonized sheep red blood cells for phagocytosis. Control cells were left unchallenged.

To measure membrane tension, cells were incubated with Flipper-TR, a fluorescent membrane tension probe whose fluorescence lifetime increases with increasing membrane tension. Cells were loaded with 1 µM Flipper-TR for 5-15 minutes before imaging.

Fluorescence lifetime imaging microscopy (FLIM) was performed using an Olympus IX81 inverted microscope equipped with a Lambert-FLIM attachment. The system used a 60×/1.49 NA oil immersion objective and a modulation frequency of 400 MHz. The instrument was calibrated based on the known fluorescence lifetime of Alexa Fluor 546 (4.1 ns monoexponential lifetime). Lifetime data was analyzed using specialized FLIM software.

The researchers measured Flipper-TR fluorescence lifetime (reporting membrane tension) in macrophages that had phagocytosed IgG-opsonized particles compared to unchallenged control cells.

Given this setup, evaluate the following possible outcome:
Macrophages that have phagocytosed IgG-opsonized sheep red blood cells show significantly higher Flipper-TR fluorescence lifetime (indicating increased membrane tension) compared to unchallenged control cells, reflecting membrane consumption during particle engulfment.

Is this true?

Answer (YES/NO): NO